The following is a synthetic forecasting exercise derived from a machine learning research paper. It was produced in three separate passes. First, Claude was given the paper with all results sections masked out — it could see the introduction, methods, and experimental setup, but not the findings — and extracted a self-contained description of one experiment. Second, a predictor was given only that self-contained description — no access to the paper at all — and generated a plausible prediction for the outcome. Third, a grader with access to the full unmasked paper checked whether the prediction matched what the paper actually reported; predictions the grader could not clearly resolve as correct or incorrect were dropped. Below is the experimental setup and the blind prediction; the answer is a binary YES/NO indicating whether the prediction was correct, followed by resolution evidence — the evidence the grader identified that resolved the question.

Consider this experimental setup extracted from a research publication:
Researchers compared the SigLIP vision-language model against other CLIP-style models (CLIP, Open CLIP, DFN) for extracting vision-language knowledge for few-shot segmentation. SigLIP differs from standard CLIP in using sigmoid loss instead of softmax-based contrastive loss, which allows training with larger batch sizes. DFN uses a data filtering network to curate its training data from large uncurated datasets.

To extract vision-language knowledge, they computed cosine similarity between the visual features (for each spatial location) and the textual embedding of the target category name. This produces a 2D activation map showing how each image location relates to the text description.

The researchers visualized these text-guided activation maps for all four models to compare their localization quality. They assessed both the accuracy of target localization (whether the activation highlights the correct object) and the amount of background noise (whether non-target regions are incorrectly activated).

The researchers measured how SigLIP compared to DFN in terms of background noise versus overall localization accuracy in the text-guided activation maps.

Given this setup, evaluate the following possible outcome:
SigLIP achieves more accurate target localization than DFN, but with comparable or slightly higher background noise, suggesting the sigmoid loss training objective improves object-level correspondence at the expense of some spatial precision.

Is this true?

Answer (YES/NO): NO